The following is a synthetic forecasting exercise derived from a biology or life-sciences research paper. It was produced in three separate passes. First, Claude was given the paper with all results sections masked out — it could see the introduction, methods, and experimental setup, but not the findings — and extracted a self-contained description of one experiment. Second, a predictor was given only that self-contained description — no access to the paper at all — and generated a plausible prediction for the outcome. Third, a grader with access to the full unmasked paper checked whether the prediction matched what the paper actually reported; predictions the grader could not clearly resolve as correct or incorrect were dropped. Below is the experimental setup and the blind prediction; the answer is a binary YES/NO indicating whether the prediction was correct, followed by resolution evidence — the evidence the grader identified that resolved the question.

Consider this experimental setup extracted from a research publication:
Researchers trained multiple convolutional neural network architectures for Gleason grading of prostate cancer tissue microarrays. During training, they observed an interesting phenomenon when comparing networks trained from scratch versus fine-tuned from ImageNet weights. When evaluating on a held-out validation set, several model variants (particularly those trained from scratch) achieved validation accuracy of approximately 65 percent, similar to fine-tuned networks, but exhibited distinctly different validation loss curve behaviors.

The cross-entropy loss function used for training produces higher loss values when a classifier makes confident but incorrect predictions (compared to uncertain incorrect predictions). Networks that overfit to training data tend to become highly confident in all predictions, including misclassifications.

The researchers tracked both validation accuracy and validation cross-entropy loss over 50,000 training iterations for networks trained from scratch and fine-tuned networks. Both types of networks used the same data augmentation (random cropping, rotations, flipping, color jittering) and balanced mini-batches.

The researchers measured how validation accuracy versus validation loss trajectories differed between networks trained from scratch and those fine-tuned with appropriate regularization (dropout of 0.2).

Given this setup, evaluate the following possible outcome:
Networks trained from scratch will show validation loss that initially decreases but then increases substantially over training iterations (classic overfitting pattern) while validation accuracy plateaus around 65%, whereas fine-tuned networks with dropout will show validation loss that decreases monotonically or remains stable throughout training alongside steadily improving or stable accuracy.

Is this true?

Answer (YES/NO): YES